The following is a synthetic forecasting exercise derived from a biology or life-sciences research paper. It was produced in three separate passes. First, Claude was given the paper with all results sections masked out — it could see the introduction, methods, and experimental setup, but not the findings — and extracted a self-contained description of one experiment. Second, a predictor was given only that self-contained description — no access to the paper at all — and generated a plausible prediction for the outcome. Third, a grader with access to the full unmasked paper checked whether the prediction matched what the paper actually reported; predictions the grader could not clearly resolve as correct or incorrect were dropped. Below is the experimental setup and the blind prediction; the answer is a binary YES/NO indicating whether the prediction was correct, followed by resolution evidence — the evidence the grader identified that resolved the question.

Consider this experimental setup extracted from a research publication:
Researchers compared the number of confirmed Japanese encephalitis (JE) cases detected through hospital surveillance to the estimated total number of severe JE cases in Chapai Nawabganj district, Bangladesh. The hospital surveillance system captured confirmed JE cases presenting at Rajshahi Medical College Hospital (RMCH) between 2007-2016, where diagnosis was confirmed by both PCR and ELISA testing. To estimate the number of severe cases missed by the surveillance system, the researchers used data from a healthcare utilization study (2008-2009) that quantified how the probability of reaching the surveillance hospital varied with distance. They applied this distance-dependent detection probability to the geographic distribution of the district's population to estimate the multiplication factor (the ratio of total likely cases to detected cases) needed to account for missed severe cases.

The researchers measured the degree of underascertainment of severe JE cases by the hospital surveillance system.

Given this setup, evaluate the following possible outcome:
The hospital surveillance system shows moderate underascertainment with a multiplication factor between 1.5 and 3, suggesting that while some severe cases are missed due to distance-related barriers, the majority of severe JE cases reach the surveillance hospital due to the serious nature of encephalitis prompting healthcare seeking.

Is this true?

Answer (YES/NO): NO